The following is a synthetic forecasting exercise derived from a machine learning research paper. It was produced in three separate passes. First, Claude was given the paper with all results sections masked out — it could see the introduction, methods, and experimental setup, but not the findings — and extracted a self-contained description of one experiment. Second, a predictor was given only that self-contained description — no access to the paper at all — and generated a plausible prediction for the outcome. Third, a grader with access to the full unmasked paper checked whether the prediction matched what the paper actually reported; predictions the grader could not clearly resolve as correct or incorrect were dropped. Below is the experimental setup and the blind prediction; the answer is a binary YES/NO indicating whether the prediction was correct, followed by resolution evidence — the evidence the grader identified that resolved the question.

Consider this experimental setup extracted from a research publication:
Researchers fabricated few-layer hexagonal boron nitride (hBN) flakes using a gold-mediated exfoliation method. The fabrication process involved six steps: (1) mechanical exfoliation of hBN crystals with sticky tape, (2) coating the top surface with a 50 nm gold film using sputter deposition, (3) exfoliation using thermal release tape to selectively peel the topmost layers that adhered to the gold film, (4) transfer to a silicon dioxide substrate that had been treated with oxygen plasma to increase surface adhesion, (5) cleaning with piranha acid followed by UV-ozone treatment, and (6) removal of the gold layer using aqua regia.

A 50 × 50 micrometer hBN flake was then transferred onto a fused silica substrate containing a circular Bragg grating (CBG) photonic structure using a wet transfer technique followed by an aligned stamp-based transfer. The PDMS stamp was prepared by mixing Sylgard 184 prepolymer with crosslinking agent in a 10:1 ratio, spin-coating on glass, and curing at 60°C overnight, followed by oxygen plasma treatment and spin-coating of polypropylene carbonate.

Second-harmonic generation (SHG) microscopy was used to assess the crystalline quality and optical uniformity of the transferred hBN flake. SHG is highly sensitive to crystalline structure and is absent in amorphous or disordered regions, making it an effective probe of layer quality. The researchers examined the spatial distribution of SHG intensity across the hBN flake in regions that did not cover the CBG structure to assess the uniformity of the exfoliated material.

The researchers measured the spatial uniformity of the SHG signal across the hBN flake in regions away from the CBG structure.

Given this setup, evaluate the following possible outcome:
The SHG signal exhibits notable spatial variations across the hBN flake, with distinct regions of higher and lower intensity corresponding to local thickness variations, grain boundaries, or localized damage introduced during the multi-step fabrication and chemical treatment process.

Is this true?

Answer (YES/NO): NO